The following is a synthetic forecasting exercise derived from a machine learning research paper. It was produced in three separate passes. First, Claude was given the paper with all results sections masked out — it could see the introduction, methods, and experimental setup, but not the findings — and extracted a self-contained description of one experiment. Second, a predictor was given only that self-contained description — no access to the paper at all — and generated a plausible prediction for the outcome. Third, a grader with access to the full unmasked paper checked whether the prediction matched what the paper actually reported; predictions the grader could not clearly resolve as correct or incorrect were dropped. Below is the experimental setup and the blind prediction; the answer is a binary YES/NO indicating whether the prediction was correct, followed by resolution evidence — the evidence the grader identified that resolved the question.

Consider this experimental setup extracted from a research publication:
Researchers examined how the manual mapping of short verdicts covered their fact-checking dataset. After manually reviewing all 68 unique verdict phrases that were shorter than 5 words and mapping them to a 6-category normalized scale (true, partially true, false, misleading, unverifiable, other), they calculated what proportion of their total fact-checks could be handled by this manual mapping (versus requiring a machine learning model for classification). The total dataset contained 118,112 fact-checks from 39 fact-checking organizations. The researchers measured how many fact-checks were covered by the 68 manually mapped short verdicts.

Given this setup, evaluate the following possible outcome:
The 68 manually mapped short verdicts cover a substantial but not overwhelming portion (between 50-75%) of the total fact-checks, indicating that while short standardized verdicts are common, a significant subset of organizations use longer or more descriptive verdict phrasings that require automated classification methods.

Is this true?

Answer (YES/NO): YES